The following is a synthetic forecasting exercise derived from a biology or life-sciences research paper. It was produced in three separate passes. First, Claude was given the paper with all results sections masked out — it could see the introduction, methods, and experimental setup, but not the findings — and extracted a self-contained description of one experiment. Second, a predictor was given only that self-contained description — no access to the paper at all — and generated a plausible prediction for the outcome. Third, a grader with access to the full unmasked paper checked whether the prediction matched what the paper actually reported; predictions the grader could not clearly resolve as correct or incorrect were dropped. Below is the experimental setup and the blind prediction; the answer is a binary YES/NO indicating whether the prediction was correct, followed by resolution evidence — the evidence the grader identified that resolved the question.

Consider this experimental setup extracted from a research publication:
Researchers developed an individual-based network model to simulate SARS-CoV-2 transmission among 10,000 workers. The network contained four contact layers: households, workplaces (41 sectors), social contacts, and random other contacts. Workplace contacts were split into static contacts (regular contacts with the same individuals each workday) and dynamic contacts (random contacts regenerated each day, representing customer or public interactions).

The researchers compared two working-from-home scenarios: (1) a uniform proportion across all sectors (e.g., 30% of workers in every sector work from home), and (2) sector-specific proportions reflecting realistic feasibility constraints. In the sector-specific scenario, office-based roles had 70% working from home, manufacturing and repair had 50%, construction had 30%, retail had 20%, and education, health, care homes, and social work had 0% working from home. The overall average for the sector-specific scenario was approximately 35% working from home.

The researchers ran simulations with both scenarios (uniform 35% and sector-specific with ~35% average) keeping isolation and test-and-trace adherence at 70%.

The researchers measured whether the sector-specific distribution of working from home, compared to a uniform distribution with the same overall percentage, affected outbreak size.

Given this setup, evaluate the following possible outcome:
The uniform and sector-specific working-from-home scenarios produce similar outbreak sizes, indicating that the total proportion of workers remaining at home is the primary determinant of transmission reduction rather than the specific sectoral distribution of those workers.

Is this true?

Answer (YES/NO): NO